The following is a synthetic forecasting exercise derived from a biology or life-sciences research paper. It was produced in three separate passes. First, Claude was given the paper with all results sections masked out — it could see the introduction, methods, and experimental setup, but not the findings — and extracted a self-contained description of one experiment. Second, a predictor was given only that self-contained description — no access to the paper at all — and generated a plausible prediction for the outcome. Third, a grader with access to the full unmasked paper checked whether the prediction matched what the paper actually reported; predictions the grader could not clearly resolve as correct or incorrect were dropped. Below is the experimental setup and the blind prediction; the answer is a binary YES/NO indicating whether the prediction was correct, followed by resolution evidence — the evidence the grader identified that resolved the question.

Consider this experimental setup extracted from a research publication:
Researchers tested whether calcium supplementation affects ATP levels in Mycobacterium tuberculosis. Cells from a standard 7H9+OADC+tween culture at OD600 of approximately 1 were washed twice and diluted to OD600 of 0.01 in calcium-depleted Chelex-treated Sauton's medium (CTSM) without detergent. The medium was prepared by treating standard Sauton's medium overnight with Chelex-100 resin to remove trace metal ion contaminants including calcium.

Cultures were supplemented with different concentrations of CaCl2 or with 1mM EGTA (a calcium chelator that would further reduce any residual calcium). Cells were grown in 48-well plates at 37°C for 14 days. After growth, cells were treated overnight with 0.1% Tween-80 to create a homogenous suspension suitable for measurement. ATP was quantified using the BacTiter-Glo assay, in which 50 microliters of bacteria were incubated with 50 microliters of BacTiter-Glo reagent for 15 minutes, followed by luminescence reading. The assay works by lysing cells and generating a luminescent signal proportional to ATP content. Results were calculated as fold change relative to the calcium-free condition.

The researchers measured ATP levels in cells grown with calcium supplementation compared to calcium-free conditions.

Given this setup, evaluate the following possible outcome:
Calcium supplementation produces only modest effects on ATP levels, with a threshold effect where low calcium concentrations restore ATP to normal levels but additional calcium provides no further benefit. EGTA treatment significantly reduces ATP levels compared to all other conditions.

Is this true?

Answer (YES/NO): NO